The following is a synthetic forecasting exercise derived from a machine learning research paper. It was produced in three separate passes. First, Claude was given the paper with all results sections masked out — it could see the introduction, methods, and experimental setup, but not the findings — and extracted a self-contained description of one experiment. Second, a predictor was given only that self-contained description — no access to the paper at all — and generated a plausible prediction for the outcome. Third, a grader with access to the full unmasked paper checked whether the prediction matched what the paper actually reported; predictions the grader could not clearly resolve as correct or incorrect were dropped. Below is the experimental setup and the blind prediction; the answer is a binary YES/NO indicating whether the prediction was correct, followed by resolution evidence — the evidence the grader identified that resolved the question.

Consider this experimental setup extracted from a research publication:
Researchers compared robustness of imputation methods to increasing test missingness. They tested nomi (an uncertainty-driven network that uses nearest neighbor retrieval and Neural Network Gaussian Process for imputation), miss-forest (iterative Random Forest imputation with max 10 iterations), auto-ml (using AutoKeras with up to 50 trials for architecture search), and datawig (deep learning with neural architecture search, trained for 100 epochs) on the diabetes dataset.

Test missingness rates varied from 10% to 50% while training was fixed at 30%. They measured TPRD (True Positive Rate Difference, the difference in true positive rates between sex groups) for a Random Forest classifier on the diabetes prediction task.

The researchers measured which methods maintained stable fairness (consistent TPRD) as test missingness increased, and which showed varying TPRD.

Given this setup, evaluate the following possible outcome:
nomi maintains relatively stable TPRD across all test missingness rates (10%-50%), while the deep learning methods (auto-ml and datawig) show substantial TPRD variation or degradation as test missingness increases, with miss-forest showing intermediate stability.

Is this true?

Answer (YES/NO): NO